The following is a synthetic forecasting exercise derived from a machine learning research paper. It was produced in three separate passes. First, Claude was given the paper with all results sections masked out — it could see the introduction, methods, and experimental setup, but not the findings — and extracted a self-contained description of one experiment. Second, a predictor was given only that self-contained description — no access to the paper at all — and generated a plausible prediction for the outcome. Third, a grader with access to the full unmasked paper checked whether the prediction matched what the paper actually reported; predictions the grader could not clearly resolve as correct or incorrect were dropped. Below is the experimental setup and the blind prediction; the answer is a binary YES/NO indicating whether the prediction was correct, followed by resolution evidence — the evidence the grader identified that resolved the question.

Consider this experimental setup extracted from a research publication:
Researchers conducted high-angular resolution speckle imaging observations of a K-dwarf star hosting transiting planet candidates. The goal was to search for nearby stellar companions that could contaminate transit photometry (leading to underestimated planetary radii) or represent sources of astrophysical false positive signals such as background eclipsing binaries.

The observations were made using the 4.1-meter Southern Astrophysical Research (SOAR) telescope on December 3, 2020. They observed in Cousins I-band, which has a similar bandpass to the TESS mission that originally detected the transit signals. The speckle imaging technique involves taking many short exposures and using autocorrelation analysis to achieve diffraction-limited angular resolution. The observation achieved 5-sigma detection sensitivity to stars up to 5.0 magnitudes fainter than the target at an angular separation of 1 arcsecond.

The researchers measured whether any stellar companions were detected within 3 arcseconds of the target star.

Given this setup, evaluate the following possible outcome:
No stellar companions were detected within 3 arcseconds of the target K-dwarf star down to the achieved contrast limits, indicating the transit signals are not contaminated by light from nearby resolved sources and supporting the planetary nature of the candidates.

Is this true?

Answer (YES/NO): YES